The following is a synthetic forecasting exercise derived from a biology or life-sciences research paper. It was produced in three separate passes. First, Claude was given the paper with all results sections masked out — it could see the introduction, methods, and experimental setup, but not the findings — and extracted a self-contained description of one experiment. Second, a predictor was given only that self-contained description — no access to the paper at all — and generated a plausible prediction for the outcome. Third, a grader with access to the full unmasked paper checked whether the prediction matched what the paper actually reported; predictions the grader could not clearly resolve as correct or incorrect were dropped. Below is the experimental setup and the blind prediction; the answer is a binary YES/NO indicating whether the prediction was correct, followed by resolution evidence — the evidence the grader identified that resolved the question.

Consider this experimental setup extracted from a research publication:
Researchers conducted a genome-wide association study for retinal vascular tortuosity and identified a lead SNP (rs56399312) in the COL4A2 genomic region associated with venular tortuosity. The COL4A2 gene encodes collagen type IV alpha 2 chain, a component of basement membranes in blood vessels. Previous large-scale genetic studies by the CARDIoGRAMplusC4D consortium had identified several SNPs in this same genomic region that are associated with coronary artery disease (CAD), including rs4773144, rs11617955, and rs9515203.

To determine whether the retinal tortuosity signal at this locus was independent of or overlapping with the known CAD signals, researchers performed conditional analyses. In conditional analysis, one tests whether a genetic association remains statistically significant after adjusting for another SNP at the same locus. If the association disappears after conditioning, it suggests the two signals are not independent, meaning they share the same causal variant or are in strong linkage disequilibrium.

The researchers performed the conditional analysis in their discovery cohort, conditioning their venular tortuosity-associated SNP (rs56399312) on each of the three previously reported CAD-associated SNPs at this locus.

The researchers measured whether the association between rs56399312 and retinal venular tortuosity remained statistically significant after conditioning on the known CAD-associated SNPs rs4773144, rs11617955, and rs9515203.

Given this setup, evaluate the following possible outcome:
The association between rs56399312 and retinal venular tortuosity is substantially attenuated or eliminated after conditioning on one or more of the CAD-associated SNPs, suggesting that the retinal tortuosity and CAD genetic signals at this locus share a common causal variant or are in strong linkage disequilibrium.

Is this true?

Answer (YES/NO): NO